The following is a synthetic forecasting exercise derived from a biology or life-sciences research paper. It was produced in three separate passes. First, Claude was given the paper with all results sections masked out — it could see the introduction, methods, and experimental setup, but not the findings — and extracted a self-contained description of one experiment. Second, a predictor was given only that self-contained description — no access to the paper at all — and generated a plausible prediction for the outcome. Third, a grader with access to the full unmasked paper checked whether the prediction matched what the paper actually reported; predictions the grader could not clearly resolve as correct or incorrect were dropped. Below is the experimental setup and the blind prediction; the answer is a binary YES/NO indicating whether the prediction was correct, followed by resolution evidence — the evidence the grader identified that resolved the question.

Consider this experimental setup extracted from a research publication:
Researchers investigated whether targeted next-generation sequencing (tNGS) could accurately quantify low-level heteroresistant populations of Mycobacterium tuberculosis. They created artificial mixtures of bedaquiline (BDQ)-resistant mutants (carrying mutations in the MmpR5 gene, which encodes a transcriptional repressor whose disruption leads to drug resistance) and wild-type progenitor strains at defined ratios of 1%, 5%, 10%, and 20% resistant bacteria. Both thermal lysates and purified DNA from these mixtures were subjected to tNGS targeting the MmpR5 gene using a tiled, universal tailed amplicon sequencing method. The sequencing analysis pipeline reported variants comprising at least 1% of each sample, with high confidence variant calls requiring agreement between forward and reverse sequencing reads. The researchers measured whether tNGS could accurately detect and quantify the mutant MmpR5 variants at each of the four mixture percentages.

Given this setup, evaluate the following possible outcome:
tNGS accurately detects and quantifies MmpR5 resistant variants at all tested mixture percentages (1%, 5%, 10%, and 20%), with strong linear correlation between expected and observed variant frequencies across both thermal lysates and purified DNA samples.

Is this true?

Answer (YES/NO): NO